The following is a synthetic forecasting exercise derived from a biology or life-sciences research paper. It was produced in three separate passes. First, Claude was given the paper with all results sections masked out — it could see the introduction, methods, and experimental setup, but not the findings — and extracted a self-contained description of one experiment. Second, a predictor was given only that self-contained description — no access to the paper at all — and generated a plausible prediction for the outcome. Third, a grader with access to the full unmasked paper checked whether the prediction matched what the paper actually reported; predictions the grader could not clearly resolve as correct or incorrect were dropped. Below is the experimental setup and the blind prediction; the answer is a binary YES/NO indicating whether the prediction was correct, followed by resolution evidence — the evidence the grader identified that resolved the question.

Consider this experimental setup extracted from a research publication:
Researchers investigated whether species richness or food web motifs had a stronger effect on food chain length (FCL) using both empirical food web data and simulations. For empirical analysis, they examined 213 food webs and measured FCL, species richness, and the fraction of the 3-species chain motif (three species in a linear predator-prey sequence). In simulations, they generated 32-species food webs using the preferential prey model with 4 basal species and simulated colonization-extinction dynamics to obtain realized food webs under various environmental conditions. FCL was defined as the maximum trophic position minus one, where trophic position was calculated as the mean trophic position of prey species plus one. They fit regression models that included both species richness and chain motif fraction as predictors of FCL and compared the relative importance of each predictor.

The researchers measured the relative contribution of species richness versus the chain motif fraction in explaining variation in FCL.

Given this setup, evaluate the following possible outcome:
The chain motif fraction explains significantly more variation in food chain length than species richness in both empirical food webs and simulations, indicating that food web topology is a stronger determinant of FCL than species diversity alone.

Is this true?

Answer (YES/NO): NO